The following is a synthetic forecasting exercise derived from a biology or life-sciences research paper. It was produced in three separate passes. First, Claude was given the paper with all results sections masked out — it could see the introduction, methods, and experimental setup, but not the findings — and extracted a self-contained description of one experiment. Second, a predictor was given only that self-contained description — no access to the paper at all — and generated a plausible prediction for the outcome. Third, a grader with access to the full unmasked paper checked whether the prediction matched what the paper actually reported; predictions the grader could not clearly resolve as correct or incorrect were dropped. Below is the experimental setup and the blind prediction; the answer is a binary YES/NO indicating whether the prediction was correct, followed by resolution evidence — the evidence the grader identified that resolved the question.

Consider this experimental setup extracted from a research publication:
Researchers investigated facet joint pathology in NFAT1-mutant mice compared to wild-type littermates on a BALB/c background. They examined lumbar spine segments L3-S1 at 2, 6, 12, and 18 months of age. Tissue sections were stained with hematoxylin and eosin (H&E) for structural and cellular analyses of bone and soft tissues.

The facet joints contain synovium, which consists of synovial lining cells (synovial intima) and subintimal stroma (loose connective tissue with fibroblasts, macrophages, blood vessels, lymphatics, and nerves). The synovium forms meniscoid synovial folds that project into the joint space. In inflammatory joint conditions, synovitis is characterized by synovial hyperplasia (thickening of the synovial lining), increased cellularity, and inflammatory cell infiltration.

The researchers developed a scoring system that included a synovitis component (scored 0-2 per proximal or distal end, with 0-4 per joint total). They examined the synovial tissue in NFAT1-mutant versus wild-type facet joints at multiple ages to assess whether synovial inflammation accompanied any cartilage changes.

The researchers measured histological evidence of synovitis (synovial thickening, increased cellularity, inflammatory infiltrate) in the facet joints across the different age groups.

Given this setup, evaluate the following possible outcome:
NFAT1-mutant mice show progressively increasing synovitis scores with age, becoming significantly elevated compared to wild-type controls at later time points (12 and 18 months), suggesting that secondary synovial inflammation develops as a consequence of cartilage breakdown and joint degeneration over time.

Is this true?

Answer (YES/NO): YES